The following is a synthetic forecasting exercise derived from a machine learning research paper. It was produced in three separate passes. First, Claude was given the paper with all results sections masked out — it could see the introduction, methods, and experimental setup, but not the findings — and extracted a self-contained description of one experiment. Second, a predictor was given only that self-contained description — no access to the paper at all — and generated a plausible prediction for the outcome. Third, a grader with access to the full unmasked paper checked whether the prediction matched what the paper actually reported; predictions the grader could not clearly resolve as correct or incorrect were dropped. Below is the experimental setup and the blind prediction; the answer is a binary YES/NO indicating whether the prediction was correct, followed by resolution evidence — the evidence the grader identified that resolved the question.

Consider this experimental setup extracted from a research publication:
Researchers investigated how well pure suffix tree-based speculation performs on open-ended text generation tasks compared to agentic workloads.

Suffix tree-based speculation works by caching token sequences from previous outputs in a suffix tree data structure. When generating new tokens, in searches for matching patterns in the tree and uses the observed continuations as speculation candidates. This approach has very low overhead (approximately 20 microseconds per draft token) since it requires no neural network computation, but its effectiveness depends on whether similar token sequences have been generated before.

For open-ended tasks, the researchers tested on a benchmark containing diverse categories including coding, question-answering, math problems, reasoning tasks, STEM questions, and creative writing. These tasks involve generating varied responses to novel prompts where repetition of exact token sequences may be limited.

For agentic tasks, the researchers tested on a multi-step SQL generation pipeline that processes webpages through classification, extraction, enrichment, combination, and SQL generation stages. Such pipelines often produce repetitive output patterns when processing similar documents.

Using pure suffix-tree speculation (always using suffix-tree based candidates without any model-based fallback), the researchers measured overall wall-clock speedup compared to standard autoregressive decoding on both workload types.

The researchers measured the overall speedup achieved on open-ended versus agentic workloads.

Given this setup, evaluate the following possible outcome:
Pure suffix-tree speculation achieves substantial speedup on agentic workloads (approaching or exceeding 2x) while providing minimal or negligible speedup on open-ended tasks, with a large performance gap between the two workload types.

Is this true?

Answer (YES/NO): NO